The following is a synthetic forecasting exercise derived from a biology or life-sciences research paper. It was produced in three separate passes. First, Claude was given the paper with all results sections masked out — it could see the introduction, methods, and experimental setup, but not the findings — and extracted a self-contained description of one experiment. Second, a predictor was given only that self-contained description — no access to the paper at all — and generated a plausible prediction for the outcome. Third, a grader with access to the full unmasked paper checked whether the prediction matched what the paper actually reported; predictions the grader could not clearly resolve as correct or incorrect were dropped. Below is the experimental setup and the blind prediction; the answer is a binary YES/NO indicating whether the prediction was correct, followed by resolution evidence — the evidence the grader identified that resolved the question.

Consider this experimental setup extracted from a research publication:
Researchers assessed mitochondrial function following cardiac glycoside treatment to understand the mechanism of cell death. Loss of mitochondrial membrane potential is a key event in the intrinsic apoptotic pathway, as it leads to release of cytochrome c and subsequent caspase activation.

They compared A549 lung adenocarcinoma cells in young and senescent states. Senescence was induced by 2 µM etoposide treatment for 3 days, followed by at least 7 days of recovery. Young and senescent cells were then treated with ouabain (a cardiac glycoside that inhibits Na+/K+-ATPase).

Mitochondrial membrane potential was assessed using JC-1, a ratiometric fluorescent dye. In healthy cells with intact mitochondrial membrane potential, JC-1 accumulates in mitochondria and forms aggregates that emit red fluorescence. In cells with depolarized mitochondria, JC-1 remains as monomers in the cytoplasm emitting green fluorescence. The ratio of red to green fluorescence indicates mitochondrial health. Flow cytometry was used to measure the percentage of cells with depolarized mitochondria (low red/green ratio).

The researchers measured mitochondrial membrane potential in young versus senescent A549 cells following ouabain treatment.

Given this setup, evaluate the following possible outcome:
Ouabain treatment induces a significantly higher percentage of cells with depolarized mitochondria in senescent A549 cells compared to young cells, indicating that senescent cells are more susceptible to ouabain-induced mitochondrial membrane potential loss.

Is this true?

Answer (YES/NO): YES